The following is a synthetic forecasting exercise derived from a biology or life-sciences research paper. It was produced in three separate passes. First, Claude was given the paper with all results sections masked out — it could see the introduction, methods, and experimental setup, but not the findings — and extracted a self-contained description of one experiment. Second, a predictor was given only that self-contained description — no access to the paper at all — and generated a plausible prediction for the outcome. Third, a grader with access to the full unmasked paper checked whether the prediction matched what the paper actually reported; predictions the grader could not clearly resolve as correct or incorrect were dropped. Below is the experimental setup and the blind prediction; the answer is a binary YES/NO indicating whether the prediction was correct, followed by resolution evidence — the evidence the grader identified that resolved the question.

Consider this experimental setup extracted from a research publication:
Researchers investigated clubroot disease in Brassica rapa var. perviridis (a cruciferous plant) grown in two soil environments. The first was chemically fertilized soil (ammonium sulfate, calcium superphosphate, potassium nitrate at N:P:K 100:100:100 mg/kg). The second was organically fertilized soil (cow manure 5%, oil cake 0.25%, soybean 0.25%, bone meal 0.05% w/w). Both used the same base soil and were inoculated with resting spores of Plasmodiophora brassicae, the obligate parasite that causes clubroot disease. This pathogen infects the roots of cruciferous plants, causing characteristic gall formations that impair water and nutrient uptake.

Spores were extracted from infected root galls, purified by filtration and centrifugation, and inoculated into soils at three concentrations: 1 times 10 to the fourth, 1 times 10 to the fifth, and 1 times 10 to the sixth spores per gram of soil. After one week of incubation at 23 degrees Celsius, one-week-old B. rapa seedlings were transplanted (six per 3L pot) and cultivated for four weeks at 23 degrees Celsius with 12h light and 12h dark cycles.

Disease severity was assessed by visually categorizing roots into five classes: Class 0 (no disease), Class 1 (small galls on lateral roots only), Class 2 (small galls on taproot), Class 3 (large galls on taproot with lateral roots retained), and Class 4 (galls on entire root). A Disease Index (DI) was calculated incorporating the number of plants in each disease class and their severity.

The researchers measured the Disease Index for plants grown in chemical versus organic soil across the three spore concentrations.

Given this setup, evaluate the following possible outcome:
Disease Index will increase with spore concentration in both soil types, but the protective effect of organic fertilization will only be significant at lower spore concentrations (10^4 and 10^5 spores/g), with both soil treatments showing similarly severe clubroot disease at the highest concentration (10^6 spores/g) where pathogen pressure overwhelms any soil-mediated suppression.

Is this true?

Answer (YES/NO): NO